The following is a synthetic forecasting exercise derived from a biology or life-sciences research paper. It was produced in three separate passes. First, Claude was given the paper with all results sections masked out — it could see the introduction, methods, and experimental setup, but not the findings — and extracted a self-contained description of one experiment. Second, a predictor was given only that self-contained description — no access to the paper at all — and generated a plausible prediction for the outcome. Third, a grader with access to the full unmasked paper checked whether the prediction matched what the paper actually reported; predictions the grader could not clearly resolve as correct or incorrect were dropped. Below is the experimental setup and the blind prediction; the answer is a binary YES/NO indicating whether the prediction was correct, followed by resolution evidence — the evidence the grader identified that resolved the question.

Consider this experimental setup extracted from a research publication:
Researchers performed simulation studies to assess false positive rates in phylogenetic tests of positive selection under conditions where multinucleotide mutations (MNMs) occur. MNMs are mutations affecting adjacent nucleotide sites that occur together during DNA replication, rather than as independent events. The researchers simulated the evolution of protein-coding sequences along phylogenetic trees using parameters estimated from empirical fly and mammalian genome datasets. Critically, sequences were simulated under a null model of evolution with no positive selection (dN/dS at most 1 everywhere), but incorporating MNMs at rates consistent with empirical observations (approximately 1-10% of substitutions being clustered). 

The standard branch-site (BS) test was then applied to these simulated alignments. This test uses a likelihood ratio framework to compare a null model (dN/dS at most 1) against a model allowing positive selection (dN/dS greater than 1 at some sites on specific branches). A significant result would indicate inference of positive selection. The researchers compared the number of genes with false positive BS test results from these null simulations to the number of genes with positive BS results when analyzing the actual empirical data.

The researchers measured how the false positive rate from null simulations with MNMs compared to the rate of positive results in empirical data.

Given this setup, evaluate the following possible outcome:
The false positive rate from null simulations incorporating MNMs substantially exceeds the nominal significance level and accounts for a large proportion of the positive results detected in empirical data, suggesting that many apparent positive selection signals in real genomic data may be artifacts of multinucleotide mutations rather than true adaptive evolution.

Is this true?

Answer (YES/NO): YES